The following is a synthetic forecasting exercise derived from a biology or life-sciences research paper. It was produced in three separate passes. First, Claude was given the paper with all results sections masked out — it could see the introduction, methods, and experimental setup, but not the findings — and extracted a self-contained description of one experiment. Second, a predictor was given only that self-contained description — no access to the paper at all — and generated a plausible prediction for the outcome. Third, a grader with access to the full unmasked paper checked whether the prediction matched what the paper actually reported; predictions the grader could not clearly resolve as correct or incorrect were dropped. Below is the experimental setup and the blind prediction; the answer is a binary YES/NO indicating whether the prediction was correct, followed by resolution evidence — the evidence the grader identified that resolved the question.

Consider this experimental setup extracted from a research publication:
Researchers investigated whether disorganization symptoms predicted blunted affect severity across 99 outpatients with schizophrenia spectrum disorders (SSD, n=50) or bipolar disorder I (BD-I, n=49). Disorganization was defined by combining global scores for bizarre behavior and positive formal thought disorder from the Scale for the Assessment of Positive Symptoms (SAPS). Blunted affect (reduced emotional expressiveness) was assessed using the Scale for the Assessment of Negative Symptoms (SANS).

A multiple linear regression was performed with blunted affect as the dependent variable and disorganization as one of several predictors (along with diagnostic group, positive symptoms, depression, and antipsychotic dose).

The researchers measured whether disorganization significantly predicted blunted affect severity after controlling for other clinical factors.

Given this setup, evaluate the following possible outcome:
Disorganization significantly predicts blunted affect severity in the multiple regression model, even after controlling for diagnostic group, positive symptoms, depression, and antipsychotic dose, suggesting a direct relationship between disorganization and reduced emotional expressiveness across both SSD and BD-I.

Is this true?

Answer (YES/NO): NO